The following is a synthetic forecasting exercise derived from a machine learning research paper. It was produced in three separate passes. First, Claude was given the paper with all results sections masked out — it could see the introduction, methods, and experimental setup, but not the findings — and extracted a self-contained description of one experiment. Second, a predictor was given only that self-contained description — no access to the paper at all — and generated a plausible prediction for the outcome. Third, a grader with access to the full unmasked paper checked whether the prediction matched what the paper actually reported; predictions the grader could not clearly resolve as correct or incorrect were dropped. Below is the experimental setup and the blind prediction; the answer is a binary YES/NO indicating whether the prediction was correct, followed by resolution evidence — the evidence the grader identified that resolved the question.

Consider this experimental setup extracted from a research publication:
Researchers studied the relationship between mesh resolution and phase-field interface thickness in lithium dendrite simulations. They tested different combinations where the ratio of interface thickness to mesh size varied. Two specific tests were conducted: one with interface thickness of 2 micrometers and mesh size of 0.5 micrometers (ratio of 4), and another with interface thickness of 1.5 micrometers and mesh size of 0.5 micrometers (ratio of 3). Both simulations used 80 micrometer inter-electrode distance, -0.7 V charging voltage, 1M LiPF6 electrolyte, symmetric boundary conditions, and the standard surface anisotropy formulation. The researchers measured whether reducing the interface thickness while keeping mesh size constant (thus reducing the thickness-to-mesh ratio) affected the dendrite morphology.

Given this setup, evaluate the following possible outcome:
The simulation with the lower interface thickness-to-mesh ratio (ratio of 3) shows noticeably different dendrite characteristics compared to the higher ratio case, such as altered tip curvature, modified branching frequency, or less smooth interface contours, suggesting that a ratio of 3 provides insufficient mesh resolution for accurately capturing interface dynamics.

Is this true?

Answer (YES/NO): NO